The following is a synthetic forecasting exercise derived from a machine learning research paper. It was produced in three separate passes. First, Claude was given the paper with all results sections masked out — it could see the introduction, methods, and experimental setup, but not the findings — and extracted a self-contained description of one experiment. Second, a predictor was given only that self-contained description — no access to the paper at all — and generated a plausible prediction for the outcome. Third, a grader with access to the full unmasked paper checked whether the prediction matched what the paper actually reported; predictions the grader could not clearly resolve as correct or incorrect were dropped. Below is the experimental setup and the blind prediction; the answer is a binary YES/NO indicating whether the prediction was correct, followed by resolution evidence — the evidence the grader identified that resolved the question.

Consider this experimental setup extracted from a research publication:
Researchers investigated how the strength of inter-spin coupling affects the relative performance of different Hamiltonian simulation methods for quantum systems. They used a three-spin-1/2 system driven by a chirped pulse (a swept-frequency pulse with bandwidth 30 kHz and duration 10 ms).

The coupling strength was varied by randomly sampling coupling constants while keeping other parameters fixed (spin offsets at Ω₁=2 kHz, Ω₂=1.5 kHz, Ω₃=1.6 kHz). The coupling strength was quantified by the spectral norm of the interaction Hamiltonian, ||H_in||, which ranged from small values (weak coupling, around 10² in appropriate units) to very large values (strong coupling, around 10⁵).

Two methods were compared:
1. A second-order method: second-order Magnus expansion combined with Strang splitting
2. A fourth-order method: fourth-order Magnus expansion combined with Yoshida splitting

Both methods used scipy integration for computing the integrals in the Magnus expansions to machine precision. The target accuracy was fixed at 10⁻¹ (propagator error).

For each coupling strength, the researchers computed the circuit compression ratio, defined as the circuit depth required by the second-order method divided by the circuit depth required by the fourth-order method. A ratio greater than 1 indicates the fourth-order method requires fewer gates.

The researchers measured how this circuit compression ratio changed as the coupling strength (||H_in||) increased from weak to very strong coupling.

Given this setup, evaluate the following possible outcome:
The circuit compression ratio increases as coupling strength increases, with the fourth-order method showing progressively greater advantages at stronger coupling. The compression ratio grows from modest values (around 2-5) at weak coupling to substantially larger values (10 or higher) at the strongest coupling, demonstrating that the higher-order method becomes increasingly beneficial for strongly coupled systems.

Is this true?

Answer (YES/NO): NO